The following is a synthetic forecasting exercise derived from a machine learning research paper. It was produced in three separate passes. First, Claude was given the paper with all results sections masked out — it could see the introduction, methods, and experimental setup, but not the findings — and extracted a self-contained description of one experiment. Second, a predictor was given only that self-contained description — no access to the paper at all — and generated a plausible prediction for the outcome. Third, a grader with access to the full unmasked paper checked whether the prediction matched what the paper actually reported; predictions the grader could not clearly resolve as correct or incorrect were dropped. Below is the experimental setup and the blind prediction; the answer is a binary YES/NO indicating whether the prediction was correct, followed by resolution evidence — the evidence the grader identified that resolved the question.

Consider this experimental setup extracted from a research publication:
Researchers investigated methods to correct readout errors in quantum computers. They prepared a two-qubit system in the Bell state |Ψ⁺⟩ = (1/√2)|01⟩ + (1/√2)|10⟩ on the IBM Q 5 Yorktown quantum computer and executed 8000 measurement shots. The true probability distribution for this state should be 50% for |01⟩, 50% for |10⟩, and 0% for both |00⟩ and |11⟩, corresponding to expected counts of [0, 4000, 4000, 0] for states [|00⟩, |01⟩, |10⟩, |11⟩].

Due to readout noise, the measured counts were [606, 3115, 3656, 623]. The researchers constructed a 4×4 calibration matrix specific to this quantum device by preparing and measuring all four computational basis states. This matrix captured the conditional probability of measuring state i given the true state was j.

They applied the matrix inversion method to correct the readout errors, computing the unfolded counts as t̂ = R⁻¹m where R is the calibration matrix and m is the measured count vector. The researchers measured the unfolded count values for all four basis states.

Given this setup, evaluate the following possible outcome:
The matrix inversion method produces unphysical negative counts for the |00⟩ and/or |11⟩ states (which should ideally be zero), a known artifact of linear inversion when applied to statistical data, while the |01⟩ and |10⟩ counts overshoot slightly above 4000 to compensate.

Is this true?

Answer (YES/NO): NO